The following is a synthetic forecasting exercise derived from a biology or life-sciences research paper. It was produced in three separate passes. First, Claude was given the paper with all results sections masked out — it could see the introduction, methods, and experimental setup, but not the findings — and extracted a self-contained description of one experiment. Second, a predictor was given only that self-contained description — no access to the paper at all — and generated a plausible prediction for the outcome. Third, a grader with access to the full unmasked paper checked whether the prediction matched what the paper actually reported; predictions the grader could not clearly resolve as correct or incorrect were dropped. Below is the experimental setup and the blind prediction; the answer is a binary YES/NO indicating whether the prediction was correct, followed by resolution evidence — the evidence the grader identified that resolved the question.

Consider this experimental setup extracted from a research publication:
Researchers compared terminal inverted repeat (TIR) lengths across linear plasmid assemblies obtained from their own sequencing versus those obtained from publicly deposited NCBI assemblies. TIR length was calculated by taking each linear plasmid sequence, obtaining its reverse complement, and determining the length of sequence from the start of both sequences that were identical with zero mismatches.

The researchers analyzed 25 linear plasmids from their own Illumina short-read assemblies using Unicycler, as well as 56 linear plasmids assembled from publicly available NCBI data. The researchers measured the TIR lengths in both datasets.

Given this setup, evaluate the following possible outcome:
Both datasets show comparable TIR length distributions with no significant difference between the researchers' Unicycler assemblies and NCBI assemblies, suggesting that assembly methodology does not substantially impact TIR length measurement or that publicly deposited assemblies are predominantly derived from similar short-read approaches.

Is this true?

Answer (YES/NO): NO